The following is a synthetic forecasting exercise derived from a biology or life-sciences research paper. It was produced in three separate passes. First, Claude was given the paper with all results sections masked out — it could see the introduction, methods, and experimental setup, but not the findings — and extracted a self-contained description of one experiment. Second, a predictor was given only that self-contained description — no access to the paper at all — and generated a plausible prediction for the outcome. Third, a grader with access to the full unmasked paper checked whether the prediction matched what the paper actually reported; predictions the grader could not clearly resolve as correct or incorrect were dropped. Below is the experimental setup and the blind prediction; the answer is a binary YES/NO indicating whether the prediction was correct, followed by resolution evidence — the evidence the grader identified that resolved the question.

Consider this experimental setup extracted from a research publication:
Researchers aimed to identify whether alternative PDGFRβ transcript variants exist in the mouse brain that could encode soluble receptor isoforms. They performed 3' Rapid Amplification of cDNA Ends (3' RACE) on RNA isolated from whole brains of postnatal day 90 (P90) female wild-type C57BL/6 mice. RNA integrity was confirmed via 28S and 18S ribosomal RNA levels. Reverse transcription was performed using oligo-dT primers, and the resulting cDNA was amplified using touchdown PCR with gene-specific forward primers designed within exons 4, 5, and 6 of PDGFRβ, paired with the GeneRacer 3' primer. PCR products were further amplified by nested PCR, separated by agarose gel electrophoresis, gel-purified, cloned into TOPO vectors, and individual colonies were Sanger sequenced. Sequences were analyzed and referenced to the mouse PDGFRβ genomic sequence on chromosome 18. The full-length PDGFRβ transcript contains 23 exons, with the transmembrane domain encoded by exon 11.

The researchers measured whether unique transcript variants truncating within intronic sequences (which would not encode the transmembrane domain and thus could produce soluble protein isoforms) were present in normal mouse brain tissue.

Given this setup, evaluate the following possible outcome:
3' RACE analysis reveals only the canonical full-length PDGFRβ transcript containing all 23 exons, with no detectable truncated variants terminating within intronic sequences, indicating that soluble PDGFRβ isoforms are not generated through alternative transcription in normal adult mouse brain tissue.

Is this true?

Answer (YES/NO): NO